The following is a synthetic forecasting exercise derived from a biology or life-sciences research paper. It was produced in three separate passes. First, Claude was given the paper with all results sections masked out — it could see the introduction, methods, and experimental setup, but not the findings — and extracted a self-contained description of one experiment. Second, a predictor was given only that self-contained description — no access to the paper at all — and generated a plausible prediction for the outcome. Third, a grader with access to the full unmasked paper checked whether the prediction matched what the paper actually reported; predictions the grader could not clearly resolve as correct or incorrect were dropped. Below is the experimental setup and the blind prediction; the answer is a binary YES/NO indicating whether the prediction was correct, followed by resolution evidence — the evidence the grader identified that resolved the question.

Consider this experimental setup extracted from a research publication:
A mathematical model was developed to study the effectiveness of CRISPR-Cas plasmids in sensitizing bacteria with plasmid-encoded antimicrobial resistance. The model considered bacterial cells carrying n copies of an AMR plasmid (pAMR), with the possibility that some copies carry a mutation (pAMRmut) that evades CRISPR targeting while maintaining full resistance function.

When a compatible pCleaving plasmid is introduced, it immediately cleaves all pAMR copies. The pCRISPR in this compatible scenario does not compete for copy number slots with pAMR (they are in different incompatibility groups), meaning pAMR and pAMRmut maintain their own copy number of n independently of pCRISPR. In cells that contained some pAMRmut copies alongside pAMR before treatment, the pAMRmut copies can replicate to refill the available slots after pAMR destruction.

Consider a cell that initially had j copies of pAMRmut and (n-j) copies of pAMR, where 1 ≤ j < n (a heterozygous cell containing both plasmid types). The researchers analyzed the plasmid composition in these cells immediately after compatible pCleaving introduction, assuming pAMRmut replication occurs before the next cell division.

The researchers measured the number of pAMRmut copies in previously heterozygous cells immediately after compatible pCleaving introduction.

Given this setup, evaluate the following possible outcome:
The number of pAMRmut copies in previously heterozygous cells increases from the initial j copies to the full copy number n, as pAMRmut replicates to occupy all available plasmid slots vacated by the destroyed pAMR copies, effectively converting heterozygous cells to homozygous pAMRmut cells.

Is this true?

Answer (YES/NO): YES